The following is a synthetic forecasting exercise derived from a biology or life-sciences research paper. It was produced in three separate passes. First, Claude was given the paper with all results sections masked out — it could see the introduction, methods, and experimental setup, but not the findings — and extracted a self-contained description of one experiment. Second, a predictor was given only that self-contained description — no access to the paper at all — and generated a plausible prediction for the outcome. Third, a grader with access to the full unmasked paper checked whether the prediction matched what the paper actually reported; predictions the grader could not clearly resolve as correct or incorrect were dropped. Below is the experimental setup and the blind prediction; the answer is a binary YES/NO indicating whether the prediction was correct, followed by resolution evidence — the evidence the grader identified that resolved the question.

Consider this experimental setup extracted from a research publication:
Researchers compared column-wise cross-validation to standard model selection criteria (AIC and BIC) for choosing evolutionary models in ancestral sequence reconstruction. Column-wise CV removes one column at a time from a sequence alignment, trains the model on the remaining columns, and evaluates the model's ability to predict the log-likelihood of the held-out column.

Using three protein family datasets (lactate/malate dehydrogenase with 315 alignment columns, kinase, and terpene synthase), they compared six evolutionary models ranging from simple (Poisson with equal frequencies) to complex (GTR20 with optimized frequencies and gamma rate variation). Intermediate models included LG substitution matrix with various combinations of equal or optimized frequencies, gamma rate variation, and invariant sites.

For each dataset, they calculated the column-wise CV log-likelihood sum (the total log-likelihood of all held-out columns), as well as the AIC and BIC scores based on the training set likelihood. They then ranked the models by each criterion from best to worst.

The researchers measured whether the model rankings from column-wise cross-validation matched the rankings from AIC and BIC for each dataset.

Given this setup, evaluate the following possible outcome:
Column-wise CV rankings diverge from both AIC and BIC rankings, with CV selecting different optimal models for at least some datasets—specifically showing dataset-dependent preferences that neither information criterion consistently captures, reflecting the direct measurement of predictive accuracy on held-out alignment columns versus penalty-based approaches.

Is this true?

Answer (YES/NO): NO